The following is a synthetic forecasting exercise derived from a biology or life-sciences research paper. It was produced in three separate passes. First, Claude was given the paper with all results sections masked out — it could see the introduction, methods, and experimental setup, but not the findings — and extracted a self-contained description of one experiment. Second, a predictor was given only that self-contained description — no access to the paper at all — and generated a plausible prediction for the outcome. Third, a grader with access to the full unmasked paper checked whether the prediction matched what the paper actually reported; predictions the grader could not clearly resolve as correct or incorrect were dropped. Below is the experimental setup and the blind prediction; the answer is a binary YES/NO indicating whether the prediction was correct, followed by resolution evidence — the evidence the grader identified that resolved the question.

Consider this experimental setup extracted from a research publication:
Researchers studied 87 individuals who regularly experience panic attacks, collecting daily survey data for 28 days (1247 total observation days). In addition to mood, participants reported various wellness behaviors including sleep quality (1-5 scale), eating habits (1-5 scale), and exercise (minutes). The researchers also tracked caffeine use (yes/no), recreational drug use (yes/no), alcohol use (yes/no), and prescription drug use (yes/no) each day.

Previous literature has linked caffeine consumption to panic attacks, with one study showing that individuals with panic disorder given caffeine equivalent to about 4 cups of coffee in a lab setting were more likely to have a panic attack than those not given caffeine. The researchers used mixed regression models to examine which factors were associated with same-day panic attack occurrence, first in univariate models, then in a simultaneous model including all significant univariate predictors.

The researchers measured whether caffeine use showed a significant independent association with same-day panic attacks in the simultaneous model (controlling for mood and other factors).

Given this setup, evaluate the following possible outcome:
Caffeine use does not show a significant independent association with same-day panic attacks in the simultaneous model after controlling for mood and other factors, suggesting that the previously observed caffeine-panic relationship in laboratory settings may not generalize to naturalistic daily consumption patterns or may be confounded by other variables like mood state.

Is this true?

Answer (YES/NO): YES